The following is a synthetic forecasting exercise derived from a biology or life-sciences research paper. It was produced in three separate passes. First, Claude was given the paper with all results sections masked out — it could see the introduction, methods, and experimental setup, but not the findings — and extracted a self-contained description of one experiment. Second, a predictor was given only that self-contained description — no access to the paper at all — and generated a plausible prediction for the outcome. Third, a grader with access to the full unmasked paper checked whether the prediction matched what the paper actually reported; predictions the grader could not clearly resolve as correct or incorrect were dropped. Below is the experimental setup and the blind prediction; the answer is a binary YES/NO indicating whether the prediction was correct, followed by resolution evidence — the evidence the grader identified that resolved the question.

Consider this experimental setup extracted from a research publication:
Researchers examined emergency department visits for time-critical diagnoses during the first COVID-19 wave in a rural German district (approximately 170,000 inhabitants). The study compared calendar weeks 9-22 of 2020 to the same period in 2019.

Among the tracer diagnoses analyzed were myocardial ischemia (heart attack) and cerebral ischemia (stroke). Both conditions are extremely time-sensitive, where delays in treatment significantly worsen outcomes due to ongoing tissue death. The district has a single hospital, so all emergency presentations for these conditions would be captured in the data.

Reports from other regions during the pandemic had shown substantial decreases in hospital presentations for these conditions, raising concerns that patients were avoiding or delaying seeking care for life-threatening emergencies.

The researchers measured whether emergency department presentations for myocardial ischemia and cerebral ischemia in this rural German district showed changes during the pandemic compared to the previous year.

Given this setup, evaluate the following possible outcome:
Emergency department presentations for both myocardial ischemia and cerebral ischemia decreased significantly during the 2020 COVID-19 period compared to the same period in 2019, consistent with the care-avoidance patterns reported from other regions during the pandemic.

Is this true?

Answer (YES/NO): NO